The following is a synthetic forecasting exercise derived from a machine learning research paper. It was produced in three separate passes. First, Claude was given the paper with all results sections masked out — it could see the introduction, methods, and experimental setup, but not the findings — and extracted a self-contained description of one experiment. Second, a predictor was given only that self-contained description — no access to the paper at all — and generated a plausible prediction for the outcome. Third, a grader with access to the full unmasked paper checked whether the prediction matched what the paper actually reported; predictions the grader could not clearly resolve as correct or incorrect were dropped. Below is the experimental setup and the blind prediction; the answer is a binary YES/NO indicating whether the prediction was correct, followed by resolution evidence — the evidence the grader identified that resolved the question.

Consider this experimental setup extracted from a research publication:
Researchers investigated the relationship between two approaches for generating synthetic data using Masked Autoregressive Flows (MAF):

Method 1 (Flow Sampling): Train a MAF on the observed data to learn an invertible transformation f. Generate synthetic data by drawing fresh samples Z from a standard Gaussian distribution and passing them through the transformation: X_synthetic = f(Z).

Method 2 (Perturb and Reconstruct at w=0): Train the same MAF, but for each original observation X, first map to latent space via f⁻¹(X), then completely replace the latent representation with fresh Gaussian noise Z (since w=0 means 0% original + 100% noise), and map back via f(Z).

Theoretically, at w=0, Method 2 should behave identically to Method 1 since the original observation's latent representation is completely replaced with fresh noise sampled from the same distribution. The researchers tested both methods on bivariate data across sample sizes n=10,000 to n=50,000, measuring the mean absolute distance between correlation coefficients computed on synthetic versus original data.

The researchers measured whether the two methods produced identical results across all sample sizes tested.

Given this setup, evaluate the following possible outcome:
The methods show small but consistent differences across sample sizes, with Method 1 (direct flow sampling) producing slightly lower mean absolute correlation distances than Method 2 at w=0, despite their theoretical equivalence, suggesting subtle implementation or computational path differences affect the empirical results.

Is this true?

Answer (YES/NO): NO